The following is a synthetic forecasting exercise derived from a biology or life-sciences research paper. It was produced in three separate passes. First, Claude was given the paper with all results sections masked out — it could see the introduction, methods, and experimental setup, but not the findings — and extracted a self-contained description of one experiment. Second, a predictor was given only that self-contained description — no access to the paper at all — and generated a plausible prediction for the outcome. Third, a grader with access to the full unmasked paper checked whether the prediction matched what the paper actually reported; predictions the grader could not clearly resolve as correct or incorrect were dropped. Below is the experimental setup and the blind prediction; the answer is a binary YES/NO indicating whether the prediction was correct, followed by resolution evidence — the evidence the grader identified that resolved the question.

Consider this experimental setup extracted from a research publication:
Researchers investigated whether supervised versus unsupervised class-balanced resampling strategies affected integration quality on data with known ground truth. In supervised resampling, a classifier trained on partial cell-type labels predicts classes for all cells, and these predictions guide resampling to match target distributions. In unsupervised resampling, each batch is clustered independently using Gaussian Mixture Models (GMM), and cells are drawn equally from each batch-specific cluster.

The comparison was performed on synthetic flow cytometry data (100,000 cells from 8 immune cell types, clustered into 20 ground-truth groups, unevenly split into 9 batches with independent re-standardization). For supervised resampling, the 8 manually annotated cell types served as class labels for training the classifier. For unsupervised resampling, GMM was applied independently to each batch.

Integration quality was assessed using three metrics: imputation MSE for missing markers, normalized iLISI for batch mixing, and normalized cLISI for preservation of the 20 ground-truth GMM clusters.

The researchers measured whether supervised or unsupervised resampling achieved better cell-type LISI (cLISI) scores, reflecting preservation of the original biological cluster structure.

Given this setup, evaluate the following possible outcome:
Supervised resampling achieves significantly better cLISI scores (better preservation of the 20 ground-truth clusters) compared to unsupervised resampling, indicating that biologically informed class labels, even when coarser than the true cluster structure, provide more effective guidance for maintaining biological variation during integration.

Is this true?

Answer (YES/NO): NO